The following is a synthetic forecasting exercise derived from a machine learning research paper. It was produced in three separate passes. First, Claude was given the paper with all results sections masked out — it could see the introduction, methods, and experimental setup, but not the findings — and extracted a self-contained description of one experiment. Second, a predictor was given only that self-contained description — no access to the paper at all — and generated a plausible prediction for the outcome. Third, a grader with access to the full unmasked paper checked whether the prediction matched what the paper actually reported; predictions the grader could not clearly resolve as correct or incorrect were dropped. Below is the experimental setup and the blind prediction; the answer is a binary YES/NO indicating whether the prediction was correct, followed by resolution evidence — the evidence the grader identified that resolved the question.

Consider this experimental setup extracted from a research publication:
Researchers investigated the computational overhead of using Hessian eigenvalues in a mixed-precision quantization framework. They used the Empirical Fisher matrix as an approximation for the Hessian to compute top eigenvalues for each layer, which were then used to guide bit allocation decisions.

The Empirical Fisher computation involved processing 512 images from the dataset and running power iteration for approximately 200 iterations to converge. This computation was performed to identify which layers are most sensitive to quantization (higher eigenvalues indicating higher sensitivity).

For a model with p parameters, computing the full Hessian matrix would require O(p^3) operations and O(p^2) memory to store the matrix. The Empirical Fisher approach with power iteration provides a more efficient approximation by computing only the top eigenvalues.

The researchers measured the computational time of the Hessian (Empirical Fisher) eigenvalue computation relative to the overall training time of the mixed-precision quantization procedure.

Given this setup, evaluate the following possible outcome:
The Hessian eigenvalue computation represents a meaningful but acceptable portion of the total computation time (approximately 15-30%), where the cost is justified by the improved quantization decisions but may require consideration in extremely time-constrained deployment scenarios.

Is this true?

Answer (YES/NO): NO